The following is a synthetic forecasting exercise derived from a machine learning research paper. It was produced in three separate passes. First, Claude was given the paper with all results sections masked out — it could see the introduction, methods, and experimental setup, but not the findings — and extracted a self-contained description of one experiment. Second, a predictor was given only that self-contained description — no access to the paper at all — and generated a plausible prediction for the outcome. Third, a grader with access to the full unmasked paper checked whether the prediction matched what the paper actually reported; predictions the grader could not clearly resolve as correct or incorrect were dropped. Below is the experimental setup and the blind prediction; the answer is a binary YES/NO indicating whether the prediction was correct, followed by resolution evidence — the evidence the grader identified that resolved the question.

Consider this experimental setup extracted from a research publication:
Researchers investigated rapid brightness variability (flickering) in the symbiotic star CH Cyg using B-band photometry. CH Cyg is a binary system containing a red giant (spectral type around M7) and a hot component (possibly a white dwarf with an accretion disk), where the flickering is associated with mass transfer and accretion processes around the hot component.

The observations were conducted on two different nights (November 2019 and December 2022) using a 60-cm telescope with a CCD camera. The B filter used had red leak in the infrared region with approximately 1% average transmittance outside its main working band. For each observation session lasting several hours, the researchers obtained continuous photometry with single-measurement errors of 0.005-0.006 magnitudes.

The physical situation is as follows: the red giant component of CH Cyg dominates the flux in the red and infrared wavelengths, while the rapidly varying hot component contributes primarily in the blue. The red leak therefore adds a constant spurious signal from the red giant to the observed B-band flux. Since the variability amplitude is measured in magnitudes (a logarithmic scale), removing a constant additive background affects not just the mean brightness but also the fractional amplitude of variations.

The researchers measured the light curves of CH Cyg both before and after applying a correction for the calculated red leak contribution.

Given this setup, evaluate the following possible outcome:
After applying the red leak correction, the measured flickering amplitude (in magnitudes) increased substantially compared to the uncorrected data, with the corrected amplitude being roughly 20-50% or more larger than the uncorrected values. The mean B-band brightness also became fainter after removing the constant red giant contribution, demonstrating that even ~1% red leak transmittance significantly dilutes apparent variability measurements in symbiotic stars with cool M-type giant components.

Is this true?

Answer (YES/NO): NO